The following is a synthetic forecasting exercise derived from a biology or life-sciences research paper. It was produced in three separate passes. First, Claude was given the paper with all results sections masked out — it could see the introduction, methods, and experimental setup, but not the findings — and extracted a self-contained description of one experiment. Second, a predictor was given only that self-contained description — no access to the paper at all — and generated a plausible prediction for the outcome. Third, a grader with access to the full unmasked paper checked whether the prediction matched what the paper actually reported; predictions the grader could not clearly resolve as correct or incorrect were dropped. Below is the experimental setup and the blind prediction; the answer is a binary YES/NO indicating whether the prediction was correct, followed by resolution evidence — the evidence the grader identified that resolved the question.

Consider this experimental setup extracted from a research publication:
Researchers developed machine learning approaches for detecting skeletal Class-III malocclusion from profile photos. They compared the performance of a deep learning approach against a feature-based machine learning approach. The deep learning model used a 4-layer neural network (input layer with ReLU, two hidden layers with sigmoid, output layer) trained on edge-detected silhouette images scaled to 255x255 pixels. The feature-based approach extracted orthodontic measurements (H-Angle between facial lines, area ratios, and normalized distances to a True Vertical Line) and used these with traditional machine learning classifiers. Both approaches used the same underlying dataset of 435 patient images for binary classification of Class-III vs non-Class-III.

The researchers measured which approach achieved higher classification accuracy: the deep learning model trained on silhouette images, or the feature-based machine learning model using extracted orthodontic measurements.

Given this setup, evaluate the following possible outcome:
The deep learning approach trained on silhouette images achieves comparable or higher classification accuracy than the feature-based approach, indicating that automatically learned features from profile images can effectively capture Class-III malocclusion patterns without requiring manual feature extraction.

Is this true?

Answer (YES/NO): NO